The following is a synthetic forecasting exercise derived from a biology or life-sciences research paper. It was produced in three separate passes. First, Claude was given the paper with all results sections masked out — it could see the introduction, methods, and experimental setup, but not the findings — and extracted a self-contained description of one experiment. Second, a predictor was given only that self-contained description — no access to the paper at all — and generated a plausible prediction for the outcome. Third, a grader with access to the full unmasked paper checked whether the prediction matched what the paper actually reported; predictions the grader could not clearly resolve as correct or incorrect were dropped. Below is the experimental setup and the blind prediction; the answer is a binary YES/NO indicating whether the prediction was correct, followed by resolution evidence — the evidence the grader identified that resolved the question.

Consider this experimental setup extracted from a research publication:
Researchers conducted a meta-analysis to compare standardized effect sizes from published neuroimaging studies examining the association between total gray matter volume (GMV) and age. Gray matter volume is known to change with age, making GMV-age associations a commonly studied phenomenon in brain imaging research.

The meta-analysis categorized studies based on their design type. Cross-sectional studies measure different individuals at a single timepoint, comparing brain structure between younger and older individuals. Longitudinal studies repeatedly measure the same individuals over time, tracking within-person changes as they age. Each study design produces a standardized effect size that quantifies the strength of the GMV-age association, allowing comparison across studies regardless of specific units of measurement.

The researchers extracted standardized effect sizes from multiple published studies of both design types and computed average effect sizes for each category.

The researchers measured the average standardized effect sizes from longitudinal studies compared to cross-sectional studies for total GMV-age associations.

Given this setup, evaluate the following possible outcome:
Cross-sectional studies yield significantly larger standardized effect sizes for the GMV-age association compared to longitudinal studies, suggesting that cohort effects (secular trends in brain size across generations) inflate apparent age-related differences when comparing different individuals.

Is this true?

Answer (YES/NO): NO